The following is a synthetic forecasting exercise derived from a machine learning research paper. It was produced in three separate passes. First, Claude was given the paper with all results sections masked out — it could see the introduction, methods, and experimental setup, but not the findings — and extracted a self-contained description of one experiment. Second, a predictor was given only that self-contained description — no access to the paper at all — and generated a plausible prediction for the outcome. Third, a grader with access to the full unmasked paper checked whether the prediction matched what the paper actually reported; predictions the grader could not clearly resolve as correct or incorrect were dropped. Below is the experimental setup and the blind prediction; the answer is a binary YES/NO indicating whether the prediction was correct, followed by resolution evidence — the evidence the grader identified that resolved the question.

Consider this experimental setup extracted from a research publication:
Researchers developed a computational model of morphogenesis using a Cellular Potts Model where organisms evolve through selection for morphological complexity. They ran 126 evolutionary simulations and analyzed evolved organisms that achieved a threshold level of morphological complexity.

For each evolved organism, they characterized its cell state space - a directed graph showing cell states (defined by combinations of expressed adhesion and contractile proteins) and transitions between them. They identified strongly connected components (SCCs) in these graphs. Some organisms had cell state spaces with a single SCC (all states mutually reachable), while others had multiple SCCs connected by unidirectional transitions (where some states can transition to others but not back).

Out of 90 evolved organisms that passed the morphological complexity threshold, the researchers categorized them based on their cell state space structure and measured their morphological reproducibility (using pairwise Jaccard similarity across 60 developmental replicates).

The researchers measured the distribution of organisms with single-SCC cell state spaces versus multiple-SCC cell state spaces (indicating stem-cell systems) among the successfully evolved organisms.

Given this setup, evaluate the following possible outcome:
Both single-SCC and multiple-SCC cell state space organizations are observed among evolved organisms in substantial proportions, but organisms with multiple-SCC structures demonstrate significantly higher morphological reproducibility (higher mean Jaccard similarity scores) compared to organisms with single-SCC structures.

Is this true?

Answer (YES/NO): YES